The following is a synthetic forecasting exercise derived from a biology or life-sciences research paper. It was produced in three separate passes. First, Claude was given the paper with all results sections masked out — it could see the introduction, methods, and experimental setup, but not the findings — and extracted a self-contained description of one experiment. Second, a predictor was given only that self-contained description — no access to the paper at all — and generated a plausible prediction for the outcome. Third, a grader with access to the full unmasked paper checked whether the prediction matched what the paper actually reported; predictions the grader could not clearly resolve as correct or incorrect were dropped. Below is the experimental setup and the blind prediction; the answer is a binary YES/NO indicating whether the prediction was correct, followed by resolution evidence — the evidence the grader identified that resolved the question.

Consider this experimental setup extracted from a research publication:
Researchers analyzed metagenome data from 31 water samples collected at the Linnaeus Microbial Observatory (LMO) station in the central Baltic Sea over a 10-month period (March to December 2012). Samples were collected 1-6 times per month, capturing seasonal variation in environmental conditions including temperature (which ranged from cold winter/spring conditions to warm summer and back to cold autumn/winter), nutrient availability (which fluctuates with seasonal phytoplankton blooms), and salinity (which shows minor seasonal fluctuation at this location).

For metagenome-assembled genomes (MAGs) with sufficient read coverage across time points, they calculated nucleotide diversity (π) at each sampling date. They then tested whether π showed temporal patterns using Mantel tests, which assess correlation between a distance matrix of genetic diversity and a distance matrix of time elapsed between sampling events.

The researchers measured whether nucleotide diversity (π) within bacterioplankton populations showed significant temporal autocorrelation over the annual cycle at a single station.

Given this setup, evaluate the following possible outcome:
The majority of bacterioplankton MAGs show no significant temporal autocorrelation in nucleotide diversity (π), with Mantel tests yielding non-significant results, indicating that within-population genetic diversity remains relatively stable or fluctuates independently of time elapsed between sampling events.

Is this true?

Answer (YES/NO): YES